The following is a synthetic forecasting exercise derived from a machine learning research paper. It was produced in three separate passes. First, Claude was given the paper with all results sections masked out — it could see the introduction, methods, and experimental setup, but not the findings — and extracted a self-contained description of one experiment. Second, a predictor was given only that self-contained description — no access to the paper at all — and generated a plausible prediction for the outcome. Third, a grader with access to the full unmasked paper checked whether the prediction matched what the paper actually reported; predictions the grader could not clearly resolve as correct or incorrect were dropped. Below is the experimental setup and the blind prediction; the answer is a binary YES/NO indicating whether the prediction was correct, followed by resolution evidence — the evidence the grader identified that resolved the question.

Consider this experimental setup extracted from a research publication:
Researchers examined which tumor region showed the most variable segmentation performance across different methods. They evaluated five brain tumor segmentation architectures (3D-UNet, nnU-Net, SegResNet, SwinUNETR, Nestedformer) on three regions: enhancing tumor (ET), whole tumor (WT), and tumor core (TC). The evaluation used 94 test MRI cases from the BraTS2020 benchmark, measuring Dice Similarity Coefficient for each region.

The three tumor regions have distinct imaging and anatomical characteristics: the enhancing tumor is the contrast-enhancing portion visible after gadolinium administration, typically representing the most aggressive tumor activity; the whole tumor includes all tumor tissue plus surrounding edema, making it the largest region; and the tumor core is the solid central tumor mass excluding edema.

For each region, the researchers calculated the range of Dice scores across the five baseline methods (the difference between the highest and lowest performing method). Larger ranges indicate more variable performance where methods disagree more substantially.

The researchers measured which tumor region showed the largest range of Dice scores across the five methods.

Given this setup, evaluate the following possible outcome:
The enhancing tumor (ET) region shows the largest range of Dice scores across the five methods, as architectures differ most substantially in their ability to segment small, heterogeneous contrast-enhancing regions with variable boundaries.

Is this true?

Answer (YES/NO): NO